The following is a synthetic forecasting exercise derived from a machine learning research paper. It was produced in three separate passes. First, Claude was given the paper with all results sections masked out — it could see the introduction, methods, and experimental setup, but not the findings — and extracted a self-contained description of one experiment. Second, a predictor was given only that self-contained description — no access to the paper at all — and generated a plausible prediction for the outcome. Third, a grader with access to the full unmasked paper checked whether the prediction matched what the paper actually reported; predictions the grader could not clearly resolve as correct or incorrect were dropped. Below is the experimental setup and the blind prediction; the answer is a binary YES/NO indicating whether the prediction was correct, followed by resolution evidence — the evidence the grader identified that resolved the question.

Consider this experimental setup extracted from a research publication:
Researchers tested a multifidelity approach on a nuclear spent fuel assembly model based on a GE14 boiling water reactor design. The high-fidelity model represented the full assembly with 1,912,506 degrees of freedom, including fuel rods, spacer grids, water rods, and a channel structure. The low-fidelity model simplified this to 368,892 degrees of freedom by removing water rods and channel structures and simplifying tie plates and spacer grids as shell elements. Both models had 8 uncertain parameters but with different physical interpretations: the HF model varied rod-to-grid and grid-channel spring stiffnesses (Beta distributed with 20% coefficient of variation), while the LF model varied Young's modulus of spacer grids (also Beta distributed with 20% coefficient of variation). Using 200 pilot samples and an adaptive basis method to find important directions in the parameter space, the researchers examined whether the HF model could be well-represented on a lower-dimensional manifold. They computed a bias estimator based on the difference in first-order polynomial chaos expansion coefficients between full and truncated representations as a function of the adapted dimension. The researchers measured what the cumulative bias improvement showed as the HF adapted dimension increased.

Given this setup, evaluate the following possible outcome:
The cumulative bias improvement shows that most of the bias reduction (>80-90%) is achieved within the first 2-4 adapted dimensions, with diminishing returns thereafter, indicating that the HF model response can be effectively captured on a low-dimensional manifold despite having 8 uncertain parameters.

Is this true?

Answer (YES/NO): NO